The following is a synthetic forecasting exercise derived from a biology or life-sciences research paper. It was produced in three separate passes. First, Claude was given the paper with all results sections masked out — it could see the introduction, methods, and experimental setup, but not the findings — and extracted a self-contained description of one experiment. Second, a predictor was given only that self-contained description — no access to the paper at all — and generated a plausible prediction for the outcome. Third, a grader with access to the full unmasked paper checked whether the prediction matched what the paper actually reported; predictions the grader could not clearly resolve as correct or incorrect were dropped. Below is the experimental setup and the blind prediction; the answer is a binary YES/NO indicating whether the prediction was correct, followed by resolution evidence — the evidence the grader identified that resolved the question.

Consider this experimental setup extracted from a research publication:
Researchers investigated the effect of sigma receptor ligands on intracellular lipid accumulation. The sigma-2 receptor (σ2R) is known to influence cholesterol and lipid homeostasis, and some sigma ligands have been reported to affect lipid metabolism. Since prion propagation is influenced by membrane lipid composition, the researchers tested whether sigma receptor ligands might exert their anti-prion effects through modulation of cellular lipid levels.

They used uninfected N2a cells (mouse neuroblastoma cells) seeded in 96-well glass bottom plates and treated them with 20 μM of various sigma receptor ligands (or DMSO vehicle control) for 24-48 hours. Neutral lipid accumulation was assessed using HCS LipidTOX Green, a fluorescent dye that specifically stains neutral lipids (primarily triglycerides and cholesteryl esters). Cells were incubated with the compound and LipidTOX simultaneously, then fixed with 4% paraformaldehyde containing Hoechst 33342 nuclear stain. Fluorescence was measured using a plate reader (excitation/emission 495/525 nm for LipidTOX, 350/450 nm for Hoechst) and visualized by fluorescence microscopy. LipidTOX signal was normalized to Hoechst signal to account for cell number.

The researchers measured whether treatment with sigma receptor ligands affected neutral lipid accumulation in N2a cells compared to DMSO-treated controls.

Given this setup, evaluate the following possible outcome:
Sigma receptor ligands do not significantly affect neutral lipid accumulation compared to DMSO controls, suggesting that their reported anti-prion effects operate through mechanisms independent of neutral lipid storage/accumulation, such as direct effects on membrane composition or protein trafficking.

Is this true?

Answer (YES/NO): NO